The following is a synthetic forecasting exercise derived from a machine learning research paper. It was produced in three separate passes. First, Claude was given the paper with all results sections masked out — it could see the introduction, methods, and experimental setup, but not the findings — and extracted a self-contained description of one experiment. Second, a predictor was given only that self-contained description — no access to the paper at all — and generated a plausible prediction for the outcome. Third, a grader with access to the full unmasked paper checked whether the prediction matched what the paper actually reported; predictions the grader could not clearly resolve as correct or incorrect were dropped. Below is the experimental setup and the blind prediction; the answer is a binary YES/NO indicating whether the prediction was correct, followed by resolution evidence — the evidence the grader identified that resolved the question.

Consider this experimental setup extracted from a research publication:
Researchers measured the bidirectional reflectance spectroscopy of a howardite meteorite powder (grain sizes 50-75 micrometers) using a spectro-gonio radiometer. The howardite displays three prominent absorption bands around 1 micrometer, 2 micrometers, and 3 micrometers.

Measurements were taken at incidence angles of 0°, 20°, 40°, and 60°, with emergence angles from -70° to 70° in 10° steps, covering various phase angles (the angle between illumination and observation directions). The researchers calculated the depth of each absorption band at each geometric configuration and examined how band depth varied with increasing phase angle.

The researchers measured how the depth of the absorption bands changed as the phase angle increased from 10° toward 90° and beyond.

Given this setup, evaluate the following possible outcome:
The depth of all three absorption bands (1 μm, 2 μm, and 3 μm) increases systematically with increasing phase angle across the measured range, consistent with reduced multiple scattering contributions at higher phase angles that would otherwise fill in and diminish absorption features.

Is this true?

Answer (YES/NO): NO